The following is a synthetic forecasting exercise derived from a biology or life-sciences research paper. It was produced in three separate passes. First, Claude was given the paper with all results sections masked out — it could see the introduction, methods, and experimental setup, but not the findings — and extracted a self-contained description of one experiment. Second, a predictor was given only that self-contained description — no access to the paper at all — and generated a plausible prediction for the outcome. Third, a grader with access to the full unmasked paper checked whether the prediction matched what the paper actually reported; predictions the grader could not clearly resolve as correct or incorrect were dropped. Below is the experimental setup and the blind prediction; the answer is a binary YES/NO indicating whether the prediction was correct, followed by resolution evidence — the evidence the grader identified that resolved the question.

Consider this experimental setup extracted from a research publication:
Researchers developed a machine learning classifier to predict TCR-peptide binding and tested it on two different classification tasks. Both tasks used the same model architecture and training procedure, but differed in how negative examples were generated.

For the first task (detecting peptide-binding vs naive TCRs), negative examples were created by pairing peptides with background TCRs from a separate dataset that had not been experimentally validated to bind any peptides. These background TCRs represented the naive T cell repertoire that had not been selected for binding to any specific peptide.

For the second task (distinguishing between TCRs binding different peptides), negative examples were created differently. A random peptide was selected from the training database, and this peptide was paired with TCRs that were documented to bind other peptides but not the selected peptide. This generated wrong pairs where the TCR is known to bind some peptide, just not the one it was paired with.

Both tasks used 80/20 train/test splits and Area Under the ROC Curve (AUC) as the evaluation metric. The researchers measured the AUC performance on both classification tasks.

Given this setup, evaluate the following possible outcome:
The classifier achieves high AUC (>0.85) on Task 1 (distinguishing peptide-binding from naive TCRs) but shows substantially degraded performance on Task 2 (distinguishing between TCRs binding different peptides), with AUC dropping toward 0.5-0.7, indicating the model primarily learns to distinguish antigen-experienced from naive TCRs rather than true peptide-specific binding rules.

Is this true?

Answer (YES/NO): NO